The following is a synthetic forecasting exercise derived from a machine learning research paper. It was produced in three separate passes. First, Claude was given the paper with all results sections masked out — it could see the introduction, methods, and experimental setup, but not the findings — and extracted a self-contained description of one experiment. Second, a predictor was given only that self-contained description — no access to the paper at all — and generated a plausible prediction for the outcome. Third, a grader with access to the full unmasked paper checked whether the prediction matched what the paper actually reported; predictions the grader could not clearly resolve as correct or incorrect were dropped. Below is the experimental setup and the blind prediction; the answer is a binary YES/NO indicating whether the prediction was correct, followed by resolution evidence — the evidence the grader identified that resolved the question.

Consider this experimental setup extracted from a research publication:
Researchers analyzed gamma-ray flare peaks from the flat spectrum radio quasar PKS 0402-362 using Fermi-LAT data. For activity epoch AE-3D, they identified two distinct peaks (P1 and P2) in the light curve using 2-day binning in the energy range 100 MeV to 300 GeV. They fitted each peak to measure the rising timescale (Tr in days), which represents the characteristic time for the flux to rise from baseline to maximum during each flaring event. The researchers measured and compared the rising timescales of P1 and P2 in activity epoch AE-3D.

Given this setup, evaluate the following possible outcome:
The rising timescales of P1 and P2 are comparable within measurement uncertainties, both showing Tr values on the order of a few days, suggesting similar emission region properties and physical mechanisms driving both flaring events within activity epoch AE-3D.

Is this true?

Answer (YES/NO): NO